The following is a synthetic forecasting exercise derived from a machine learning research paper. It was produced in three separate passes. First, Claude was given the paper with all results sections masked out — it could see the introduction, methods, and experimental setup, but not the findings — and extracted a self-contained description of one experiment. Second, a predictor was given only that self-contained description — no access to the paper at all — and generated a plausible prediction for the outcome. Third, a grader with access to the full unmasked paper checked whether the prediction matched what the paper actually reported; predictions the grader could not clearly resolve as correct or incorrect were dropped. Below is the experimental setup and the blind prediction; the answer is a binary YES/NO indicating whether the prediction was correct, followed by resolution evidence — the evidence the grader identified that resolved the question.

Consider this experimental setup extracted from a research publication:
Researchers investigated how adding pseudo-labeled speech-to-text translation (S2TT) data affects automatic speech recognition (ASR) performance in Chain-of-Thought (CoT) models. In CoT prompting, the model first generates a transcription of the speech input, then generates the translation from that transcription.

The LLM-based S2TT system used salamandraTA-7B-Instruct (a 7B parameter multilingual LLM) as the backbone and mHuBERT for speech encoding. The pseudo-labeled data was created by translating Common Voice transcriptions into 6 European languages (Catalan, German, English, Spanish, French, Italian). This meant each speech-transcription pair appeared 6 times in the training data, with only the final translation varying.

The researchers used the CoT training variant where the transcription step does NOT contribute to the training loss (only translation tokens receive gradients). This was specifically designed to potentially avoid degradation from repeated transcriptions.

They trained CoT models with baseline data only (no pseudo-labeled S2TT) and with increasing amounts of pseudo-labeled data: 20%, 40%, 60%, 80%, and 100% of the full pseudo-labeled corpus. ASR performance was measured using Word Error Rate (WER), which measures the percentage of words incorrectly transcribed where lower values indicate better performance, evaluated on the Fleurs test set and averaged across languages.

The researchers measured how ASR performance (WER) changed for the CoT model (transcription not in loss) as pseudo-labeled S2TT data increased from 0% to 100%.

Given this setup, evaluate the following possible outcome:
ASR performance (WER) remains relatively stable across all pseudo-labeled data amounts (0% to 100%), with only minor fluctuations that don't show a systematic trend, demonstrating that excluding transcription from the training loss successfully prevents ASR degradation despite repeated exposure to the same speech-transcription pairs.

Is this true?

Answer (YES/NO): NO